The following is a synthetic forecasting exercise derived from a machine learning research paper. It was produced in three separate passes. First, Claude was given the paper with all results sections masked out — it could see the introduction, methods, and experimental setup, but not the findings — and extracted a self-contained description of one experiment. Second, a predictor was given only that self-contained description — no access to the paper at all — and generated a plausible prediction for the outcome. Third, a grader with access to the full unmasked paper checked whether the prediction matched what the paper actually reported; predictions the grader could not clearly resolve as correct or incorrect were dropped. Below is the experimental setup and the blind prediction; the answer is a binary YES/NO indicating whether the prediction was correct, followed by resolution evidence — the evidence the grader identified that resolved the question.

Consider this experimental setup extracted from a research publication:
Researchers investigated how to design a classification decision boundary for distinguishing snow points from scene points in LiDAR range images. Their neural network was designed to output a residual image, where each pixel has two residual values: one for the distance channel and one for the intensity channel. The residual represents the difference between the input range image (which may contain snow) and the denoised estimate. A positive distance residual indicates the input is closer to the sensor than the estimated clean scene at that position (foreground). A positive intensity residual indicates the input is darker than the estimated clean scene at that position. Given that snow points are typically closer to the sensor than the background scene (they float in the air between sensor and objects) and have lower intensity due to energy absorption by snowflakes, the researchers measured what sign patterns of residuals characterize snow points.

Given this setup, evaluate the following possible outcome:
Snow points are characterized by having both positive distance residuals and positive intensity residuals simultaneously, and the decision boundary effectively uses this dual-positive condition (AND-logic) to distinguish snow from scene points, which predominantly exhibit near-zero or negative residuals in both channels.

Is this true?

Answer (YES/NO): NO